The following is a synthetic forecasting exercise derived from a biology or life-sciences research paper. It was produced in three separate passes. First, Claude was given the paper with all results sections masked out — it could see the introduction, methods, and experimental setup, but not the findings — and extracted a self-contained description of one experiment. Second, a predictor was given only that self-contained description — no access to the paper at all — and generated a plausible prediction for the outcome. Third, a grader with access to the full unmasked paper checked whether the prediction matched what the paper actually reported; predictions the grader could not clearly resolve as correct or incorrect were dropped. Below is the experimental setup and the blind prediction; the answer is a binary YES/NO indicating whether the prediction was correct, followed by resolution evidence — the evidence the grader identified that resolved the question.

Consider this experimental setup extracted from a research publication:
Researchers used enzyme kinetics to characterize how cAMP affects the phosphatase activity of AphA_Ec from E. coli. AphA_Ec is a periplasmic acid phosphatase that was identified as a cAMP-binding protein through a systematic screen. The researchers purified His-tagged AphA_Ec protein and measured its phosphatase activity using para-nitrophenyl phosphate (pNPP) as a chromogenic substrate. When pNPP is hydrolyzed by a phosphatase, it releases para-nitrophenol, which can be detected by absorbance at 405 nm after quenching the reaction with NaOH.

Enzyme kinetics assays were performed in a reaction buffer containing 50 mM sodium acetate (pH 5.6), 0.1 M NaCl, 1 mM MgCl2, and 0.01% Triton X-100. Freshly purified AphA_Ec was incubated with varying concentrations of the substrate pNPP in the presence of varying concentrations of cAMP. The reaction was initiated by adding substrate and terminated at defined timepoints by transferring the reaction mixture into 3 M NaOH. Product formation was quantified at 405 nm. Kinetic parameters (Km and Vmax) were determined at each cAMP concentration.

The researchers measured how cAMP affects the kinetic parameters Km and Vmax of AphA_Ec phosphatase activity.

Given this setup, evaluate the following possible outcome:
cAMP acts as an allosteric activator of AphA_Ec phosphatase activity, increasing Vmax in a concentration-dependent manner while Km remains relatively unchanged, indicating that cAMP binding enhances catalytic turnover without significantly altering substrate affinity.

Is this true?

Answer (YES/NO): NO